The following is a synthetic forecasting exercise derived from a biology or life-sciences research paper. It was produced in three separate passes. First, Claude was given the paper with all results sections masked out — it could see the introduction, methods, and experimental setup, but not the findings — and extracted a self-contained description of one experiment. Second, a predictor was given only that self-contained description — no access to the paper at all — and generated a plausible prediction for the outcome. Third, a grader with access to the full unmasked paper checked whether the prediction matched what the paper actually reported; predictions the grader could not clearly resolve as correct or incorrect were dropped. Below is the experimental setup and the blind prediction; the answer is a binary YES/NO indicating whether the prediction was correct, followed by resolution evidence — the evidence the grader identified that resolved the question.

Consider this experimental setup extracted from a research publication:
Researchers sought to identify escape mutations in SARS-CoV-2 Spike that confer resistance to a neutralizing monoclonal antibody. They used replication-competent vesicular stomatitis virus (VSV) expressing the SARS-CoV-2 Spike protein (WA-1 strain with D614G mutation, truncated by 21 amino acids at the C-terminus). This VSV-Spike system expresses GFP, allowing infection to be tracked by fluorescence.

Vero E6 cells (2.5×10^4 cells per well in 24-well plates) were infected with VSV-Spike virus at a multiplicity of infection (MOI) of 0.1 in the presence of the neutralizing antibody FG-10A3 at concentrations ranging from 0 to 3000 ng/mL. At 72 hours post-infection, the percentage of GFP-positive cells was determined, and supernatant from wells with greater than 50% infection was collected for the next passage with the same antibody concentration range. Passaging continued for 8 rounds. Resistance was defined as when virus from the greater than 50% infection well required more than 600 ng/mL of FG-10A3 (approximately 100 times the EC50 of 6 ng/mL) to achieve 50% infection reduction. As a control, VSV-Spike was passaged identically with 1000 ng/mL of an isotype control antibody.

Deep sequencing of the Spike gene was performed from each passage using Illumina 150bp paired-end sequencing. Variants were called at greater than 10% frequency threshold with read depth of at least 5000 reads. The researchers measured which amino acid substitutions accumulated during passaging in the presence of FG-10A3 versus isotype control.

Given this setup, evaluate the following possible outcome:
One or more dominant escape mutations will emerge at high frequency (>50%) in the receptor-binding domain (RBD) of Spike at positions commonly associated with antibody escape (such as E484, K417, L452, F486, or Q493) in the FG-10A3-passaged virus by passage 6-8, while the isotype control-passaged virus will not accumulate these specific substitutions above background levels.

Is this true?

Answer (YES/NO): YES